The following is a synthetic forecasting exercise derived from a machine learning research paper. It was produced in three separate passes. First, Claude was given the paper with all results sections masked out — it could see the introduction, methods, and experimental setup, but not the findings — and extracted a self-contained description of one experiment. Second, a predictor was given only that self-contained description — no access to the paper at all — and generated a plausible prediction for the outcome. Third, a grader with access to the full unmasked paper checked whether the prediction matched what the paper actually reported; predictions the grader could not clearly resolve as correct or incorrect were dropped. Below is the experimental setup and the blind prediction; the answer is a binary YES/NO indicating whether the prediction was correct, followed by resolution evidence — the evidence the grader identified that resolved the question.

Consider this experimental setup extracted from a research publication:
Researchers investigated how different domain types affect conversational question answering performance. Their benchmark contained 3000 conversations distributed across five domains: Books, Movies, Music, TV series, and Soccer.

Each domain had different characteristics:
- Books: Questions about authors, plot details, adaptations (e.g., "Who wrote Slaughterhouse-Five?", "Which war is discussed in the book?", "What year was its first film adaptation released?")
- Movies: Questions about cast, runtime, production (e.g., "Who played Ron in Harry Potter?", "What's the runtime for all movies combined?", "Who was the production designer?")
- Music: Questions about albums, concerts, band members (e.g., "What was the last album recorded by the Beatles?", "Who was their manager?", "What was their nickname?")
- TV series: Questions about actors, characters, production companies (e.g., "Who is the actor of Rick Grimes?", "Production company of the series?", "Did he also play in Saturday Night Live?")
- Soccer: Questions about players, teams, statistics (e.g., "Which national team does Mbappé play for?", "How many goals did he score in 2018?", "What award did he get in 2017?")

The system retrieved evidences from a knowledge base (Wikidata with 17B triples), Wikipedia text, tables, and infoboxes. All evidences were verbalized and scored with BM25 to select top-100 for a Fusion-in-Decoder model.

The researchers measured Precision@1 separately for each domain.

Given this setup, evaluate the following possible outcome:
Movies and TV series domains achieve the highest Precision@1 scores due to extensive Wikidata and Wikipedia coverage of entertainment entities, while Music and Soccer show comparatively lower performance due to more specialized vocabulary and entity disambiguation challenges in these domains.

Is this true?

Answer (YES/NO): NO